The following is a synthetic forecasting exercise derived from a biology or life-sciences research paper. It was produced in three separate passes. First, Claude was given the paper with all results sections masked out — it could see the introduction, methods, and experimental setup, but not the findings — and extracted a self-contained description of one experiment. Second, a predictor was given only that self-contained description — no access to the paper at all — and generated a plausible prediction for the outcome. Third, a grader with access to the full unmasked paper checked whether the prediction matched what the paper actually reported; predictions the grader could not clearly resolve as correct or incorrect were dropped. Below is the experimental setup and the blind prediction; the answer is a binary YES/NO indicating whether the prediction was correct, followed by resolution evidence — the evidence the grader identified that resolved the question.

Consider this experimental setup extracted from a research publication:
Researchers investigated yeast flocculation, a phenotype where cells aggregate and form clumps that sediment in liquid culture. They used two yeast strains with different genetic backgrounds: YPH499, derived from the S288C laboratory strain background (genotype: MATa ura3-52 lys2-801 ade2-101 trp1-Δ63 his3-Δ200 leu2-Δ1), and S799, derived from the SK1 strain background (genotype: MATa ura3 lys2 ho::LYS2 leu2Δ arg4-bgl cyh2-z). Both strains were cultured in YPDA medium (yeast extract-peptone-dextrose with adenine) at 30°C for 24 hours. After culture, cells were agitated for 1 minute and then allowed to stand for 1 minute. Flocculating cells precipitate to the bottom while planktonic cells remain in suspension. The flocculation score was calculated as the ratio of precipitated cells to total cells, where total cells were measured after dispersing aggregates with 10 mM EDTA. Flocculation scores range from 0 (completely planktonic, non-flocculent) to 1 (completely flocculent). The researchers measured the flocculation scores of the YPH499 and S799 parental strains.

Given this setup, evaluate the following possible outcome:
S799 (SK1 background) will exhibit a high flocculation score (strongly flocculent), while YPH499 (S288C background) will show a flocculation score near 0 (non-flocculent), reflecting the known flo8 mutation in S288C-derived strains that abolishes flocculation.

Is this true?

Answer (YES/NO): YES